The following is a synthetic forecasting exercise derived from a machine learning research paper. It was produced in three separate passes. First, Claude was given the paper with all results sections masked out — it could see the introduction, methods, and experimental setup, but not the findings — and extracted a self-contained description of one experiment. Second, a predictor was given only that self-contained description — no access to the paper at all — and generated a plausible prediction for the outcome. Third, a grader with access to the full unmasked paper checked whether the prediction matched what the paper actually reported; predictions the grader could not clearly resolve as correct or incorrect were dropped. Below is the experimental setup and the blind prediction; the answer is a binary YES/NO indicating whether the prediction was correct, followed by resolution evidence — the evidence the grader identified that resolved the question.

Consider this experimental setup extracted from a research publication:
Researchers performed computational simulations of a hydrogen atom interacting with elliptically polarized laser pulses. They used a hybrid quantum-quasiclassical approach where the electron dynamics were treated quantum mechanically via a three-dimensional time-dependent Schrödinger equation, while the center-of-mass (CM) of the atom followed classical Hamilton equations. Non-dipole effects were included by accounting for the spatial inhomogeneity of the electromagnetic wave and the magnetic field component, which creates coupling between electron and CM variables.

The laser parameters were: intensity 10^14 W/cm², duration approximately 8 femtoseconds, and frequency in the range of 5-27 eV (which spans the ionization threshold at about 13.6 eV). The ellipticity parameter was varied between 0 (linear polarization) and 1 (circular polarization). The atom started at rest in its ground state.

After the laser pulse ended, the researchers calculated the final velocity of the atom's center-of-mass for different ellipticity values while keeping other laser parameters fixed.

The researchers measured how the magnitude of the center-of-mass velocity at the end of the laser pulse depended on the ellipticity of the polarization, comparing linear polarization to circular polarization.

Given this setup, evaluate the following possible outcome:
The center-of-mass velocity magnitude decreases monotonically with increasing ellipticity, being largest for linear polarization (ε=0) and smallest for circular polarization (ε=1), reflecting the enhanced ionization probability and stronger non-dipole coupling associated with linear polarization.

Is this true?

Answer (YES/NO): NO